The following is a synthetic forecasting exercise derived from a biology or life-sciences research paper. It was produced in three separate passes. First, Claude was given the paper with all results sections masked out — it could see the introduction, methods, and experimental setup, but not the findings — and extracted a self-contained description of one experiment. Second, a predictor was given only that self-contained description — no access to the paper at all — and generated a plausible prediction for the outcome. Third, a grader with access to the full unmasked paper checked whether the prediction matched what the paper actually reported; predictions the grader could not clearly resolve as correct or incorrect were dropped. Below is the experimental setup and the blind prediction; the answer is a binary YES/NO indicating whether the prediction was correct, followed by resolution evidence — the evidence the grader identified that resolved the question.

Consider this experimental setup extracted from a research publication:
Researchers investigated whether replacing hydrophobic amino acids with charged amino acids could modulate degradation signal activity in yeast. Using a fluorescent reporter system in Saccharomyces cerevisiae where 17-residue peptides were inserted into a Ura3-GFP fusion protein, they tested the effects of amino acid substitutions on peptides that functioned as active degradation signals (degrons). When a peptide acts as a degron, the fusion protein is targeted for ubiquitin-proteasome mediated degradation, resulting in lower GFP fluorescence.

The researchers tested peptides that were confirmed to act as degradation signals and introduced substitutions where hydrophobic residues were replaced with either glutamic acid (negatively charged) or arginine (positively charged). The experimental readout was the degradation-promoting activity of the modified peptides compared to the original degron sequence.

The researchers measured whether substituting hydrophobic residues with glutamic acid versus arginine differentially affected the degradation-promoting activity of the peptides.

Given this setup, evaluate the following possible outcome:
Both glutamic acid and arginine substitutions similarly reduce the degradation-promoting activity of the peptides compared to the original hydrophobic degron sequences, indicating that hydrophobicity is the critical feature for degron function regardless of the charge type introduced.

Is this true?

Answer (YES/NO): NO